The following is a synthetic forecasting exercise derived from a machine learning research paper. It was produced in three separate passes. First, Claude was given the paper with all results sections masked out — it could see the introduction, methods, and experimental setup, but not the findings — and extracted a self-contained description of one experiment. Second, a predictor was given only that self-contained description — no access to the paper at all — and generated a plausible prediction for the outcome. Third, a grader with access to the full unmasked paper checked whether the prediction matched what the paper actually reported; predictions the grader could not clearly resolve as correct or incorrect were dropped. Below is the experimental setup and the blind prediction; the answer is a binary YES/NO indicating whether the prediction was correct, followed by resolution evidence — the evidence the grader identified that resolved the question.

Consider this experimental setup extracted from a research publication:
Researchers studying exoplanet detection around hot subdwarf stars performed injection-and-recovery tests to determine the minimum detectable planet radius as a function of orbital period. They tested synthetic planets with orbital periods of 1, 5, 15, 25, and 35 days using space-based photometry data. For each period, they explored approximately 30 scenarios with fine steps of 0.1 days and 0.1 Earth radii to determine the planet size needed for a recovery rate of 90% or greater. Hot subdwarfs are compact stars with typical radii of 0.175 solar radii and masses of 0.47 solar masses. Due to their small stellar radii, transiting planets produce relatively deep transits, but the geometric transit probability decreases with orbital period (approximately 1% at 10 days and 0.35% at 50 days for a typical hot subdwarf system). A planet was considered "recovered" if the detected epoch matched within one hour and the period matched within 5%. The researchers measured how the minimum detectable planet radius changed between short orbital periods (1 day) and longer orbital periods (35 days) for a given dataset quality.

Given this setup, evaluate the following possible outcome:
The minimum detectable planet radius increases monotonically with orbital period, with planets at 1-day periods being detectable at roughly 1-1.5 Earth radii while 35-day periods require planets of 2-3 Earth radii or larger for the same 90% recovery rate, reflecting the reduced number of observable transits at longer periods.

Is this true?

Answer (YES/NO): NO